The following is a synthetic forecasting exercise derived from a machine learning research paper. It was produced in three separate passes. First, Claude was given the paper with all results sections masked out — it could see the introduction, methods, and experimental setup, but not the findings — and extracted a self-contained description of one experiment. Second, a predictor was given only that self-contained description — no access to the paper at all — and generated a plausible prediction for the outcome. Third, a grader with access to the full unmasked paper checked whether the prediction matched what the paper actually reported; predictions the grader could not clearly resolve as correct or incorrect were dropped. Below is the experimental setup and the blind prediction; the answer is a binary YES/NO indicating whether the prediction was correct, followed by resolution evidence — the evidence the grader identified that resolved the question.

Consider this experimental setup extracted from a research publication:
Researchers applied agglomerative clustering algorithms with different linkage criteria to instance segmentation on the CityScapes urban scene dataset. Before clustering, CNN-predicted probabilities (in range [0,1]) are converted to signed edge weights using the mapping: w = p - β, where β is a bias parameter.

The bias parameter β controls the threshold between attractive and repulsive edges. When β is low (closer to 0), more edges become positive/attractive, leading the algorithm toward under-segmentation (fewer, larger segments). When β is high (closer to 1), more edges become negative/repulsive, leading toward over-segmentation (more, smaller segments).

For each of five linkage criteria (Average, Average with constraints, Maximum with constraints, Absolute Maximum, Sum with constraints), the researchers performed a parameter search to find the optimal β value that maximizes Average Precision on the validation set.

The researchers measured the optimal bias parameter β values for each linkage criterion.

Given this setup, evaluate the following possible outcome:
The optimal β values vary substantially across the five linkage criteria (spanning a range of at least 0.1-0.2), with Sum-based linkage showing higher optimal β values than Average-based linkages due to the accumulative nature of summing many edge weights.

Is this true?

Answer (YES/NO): YES